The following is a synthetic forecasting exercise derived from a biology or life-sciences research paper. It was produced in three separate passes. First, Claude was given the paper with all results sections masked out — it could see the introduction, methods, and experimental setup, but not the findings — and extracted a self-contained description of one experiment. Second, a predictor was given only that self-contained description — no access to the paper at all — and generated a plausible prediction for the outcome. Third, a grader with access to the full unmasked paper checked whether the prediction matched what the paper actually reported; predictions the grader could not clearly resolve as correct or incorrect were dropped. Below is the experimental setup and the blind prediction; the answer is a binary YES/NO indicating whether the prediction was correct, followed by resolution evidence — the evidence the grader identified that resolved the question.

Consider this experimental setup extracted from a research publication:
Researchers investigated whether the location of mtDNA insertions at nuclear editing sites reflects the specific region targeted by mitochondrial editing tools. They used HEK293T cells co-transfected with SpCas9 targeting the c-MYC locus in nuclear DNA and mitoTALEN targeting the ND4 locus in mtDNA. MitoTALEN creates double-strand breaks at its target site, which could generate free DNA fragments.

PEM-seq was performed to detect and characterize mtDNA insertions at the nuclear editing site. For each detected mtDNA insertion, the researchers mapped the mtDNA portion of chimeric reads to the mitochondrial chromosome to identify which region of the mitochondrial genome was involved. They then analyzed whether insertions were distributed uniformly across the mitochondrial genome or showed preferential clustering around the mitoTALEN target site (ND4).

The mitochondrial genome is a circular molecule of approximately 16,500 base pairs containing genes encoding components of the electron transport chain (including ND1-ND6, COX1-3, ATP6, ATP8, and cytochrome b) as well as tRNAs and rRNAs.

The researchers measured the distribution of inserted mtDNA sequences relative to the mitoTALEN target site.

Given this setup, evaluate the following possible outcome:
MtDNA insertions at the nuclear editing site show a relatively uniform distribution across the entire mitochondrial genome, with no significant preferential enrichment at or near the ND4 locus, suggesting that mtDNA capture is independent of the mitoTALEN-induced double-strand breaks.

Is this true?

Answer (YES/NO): NO